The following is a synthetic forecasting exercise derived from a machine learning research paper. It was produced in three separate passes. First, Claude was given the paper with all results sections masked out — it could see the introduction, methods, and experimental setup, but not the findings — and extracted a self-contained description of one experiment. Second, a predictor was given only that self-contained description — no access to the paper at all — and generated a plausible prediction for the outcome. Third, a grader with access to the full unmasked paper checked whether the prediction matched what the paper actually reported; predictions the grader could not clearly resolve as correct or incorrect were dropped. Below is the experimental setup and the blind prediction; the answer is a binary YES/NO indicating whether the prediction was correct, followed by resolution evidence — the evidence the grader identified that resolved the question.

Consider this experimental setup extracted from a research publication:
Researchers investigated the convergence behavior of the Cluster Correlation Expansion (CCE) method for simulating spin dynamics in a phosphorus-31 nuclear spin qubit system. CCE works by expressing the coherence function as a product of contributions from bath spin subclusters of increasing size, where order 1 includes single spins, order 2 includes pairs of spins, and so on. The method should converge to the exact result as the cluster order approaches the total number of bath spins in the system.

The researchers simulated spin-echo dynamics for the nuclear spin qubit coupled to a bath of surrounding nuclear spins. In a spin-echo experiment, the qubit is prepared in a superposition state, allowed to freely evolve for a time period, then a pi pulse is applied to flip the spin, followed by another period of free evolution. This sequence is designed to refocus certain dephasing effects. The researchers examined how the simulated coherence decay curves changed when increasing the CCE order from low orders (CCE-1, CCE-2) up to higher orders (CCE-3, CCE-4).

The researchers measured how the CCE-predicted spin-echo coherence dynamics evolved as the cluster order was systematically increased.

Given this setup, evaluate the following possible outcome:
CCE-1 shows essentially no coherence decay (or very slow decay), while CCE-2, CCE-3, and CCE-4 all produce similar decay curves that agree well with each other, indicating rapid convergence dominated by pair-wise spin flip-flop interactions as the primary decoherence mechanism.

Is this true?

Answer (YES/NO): NO